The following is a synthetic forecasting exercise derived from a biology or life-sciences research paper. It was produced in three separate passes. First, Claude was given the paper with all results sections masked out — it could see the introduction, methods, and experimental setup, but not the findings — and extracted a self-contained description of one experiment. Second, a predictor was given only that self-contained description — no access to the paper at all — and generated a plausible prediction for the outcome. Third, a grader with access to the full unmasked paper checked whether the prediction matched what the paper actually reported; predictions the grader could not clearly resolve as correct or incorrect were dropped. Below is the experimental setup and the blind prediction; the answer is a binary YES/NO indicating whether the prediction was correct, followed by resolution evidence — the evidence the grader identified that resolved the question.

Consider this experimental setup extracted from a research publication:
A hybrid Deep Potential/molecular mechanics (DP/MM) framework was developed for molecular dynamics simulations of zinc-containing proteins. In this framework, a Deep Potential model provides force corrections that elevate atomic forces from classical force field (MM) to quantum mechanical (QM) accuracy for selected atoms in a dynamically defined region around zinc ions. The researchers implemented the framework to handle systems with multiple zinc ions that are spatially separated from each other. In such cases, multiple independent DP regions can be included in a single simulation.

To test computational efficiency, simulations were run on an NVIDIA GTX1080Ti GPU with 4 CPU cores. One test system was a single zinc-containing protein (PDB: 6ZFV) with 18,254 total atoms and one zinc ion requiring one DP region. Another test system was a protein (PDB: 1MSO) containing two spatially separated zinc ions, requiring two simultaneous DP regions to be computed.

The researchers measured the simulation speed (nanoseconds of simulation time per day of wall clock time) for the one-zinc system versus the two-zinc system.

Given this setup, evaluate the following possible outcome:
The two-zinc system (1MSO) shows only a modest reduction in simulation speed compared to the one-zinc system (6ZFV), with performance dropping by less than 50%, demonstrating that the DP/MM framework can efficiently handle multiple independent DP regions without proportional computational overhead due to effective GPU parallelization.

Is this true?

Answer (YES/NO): NO